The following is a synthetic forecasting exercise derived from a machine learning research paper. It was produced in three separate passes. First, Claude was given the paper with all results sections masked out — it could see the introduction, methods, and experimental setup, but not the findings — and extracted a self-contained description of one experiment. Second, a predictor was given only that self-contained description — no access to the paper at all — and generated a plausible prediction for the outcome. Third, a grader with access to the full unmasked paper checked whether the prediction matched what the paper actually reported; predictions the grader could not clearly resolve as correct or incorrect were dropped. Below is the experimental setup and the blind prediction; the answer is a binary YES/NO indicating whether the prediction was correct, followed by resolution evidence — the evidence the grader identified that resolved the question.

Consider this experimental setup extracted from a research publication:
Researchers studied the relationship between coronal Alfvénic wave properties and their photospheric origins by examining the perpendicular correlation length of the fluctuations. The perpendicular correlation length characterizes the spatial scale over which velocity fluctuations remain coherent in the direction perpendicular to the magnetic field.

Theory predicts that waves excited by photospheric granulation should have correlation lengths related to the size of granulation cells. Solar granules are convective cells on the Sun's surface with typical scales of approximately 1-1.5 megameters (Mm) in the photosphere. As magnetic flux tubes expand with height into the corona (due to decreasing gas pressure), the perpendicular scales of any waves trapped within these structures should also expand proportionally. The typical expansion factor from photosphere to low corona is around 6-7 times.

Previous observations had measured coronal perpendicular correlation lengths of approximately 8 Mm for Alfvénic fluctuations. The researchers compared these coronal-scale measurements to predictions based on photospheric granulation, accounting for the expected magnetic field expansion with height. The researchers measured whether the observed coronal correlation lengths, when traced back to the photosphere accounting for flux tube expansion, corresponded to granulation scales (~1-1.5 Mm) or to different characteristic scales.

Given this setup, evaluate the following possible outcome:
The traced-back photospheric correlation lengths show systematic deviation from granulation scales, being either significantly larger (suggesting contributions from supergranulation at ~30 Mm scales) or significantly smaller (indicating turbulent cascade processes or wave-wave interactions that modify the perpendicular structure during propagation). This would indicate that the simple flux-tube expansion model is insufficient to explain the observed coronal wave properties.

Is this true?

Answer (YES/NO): NO